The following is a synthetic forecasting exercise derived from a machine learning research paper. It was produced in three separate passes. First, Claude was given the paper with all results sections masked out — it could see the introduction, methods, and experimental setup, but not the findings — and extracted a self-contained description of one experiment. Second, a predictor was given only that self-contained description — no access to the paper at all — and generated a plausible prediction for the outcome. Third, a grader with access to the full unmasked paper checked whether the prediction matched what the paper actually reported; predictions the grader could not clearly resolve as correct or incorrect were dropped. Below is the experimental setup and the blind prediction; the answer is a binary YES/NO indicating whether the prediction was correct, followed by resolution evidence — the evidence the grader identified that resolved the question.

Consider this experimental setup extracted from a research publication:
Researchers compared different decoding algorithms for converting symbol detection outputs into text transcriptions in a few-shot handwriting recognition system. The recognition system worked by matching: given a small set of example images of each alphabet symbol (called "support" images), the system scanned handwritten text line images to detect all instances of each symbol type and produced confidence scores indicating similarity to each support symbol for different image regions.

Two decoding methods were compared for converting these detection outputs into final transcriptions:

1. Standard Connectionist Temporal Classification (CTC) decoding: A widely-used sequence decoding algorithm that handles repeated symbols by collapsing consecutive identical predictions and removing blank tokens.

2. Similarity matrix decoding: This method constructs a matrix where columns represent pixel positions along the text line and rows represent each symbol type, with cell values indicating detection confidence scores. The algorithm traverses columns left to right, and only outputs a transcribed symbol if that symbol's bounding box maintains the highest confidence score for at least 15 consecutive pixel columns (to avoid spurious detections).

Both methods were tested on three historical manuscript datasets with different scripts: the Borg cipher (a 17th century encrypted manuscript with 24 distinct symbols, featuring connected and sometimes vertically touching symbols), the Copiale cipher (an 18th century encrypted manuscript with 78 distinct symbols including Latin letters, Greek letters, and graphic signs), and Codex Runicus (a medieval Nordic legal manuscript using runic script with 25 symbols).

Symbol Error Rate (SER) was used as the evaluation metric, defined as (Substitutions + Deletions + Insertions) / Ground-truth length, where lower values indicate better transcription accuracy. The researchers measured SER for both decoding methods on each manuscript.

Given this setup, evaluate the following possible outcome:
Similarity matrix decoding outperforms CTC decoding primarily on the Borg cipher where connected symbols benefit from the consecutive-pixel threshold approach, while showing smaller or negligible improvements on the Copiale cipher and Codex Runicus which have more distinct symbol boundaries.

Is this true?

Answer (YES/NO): NO